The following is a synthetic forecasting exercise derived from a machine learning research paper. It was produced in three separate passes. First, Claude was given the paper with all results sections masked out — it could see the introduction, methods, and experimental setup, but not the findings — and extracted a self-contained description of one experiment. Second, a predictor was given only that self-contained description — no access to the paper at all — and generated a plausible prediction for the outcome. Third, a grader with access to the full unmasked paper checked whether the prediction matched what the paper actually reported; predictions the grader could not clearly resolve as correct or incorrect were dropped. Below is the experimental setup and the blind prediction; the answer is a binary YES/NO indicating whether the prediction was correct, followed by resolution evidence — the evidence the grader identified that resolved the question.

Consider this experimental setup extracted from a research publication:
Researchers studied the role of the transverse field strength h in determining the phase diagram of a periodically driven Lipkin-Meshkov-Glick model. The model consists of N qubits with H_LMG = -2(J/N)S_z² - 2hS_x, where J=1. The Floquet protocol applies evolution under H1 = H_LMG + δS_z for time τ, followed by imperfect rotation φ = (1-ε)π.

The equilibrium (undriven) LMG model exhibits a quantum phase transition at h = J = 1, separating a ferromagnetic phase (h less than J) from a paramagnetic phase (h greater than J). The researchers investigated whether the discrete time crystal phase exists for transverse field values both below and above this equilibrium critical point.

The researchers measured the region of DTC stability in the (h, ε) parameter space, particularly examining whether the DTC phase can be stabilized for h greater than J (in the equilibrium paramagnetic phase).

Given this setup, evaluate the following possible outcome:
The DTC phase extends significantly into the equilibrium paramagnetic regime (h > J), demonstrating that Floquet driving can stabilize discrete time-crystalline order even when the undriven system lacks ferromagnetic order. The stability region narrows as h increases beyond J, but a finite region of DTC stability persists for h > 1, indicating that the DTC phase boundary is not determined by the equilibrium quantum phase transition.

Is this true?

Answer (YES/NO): NO